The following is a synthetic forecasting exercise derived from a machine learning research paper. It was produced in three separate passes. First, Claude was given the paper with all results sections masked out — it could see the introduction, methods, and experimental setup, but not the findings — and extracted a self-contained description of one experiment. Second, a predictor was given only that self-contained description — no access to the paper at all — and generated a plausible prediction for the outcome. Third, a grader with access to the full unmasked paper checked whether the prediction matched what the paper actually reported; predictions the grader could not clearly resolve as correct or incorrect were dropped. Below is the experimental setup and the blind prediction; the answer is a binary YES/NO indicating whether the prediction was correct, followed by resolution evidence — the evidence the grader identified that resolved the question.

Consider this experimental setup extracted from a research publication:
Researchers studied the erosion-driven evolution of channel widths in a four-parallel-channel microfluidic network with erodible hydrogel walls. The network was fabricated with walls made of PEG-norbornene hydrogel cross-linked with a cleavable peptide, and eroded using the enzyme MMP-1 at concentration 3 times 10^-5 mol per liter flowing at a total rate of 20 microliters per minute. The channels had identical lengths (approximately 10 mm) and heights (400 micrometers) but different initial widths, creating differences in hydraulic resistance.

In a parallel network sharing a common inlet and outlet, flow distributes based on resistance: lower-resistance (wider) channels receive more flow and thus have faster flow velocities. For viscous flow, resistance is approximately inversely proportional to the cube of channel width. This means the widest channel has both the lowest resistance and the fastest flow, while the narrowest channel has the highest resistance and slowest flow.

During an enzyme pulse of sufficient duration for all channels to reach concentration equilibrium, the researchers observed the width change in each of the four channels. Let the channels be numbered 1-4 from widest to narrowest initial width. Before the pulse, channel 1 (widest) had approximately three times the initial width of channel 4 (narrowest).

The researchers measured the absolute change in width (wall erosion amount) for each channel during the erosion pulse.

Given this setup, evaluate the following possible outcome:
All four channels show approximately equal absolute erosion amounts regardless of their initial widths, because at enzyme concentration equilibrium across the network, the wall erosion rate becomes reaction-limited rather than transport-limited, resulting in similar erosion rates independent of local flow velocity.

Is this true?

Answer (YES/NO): YES